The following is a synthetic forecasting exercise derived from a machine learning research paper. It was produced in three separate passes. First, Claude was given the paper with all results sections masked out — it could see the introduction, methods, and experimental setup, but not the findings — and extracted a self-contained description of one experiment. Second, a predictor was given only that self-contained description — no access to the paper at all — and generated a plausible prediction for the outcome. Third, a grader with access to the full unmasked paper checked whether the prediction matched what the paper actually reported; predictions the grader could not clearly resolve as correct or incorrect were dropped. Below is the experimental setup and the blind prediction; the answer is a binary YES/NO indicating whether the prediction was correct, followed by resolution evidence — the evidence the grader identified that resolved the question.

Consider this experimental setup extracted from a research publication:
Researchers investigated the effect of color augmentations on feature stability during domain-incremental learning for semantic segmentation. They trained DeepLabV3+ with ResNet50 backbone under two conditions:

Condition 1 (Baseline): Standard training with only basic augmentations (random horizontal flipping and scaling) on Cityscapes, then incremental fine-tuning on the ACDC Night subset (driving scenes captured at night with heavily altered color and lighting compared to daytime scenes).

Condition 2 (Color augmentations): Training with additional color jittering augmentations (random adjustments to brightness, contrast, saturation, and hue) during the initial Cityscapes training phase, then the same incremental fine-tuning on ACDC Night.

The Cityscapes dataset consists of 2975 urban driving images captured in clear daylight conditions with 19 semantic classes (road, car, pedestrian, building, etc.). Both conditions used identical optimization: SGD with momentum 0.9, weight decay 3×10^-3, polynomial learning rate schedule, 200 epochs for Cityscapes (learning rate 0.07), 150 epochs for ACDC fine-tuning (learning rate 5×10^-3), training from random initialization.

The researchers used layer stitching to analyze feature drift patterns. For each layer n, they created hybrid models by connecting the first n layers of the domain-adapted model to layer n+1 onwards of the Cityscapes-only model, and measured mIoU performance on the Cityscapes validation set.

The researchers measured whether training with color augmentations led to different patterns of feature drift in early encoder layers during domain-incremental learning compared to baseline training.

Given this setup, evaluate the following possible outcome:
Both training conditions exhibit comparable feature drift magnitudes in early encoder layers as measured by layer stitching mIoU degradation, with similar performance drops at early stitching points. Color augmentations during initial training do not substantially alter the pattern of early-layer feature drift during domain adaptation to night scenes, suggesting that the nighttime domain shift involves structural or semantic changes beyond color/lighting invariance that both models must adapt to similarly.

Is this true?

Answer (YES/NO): NO